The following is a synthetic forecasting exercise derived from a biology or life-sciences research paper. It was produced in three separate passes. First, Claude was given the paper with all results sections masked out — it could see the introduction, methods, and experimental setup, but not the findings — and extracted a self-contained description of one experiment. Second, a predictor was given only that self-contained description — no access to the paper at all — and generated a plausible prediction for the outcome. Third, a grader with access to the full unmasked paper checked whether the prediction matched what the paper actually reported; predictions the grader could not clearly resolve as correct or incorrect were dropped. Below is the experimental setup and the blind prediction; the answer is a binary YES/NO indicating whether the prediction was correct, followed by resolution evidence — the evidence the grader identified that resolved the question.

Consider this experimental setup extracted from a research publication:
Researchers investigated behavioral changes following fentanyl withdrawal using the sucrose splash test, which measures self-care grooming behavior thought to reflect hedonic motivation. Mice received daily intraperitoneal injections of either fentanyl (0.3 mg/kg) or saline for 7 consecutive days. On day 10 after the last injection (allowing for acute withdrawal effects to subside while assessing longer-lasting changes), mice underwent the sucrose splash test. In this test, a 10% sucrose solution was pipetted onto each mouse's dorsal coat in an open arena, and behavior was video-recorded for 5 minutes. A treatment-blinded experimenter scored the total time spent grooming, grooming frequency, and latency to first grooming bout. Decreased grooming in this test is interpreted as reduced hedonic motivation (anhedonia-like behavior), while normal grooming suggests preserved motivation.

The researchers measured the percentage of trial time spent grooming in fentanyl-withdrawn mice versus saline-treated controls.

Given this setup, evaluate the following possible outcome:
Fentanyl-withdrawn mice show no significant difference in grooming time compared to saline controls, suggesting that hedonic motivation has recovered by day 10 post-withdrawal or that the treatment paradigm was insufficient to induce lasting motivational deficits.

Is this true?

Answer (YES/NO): NO